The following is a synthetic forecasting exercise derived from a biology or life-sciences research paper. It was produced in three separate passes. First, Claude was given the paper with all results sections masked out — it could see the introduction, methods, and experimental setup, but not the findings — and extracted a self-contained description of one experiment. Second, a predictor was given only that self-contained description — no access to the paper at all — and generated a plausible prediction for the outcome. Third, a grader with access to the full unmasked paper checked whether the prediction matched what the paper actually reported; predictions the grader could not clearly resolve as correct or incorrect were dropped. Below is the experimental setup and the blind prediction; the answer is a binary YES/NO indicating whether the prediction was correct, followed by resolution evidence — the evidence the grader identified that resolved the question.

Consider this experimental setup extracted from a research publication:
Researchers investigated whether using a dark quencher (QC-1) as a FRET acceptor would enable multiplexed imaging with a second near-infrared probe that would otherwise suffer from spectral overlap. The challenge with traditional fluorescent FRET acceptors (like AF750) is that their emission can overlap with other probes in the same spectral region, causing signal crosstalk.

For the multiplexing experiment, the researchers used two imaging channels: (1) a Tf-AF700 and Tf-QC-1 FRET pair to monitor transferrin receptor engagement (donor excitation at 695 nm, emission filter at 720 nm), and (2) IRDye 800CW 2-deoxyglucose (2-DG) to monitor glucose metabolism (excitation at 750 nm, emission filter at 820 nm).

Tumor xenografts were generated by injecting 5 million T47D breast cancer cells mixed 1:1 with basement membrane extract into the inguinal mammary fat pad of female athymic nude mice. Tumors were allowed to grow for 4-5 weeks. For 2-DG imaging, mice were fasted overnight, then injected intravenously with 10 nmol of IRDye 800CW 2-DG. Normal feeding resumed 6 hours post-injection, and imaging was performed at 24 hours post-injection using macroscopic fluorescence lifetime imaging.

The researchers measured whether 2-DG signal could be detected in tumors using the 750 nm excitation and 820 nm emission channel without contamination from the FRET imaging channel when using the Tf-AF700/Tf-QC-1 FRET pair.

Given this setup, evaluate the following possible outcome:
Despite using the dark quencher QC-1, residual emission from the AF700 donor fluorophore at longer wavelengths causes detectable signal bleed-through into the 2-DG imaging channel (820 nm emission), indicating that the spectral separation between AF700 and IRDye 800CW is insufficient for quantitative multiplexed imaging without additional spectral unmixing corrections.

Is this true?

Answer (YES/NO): NO